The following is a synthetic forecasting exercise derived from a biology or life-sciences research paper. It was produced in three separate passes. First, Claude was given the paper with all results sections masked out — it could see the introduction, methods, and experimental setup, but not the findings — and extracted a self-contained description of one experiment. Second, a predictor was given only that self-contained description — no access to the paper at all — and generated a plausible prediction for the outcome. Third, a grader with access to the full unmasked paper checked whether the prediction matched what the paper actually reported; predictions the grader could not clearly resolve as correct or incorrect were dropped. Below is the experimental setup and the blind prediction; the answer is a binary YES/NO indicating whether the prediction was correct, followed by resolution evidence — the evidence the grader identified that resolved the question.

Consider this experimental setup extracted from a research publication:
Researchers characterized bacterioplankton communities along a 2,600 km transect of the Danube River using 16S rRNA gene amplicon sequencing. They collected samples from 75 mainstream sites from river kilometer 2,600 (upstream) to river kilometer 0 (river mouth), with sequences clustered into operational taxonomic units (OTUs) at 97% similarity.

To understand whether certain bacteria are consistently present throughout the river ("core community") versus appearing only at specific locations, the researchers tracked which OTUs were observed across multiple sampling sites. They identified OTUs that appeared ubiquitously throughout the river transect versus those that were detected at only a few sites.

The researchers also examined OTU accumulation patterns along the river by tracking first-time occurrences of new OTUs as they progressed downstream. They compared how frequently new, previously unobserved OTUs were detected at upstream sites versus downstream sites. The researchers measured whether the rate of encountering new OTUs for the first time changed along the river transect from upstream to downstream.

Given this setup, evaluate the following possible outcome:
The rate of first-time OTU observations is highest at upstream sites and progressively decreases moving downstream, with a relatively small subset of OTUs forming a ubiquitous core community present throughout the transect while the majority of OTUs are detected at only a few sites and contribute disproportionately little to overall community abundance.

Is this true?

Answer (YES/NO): YES